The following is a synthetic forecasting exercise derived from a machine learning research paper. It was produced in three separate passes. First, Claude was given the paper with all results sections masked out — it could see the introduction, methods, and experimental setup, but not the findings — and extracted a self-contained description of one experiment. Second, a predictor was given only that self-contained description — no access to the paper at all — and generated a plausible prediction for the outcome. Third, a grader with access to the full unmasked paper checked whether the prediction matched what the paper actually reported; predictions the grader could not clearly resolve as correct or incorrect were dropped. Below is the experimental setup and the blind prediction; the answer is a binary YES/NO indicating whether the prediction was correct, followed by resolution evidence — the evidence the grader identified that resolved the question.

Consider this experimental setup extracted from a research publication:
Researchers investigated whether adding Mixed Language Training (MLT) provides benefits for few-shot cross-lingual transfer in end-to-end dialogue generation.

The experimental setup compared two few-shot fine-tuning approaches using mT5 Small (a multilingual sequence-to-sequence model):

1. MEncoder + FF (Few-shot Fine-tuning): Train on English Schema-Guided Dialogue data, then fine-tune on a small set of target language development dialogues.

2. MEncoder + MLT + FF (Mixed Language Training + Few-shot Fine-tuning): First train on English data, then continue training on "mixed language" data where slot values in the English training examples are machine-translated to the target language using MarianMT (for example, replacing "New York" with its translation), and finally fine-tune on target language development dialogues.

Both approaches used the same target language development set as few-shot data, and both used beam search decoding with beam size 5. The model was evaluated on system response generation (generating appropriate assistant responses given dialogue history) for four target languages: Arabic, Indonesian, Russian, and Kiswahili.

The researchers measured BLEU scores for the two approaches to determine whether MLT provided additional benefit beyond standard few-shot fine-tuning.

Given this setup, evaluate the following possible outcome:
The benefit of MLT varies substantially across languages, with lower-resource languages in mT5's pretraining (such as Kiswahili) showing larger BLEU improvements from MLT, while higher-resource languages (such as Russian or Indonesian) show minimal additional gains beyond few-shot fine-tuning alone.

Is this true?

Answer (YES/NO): NO